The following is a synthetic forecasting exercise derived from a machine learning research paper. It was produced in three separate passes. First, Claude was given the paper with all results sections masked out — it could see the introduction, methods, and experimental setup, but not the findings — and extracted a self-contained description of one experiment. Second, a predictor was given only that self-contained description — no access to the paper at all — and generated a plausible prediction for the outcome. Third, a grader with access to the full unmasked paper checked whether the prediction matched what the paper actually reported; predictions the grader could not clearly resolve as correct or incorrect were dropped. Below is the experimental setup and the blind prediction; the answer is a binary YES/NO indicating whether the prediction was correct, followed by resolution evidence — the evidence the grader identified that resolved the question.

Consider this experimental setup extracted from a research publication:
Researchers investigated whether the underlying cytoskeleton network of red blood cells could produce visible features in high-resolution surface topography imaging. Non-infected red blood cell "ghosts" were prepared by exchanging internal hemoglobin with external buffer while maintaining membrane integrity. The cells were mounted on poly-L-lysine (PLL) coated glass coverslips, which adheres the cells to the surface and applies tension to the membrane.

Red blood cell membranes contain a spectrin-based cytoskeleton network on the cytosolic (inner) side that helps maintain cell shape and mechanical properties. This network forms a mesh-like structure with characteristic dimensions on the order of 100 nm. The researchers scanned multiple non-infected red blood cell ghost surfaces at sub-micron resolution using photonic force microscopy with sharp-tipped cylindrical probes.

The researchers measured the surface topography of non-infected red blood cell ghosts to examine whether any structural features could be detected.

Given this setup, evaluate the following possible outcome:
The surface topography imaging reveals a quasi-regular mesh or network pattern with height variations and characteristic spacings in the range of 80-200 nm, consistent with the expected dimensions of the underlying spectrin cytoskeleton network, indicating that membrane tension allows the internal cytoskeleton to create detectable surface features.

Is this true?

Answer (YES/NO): NO